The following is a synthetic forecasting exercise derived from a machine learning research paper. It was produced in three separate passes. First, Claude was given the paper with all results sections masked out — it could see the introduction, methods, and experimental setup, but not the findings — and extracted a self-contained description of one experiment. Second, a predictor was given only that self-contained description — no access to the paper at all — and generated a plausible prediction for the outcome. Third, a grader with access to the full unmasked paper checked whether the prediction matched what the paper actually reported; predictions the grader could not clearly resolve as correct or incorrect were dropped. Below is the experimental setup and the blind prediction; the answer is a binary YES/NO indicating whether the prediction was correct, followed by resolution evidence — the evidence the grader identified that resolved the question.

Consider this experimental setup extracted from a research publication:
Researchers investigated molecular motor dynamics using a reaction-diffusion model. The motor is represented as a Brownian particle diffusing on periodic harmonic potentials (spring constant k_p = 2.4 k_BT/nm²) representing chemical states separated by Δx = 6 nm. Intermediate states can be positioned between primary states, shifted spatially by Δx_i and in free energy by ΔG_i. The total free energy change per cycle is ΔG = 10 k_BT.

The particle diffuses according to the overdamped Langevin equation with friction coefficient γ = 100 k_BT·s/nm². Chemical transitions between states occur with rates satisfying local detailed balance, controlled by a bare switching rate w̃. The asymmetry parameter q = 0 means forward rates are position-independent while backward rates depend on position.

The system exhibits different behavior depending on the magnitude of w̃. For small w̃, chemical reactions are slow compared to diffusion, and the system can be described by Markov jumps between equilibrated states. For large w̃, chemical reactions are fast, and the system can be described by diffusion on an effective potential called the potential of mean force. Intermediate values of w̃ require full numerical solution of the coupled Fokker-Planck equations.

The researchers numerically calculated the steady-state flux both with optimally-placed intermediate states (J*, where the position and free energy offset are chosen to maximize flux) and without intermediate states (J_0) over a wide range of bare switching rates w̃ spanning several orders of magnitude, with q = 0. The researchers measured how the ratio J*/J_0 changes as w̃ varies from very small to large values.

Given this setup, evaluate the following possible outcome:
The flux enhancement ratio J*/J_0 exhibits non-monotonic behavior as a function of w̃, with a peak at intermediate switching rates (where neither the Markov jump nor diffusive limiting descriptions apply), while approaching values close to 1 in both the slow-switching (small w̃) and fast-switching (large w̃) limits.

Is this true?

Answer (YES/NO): NO